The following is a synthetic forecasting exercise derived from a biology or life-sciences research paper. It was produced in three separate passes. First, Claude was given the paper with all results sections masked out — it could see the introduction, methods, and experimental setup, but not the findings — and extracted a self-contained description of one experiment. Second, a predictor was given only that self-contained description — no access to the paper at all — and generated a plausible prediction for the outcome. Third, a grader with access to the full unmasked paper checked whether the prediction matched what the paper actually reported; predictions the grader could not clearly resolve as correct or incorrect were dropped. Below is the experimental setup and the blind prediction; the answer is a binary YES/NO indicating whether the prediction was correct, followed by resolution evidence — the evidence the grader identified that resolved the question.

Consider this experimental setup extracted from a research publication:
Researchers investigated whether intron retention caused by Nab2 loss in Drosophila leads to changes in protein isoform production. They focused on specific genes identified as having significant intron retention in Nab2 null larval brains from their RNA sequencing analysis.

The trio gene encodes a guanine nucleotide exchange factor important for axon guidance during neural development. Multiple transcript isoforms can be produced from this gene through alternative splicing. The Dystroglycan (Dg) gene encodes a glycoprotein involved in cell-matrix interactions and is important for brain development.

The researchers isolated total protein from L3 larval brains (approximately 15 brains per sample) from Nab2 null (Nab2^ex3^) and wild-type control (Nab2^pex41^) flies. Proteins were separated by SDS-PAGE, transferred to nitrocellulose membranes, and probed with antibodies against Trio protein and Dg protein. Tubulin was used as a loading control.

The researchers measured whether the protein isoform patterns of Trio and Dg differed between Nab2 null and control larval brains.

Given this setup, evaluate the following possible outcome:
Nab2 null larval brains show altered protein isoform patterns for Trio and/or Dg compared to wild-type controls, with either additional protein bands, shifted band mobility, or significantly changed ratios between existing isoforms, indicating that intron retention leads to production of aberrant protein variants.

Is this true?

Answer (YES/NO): NO